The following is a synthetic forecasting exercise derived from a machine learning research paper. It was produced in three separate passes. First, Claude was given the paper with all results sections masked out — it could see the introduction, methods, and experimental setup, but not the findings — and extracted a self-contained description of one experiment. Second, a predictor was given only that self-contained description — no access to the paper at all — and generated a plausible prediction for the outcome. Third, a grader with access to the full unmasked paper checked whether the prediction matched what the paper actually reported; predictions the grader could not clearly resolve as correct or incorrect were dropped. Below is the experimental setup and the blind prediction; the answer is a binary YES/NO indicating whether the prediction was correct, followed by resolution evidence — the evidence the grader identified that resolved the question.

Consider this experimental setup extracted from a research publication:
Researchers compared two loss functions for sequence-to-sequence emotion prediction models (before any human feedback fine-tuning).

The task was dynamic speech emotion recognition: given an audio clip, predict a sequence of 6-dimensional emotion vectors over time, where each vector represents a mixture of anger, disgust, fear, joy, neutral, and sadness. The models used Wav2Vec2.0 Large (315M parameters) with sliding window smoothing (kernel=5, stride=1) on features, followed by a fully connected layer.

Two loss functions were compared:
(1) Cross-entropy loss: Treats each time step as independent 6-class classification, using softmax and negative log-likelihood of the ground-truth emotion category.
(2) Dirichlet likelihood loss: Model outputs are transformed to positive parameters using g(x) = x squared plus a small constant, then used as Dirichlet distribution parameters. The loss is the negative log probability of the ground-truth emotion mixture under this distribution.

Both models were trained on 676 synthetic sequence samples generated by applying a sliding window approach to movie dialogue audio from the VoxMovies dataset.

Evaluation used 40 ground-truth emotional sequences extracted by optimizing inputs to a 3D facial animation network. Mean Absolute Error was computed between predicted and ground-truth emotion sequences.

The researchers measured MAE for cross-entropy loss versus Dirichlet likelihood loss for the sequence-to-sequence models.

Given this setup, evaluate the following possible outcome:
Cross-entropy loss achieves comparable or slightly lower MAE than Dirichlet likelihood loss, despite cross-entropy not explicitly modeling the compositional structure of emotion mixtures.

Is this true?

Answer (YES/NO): NO